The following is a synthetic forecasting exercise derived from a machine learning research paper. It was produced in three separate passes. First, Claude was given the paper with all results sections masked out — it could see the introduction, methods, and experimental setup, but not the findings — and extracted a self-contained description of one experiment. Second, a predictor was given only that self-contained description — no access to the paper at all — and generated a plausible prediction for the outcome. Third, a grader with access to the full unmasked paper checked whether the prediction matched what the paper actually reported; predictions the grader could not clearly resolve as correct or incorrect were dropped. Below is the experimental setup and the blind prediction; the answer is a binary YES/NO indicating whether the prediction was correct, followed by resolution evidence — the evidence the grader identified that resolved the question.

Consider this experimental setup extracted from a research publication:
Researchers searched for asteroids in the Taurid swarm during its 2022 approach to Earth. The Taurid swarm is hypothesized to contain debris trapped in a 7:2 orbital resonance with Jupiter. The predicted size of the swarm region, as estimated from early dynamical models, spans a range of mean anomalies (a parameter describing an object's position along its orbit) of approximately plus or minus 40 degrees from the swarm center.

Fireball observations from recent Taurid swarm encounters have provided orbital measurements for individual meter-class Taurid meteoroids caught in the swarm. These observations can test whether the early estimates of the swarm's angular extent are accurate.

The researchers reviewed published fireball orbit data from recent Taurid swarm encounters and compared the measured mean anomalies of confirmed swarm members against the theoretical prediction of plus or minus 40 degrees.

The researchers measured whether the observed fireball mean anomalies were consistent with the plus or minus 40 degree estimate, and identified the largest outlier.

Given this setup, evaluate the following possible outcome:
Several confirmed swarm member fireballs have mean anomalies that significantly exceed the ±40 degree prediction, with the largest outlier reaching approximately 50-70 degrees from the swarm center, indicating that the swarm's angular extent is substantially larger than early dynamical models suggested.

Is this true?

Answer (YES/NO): NO